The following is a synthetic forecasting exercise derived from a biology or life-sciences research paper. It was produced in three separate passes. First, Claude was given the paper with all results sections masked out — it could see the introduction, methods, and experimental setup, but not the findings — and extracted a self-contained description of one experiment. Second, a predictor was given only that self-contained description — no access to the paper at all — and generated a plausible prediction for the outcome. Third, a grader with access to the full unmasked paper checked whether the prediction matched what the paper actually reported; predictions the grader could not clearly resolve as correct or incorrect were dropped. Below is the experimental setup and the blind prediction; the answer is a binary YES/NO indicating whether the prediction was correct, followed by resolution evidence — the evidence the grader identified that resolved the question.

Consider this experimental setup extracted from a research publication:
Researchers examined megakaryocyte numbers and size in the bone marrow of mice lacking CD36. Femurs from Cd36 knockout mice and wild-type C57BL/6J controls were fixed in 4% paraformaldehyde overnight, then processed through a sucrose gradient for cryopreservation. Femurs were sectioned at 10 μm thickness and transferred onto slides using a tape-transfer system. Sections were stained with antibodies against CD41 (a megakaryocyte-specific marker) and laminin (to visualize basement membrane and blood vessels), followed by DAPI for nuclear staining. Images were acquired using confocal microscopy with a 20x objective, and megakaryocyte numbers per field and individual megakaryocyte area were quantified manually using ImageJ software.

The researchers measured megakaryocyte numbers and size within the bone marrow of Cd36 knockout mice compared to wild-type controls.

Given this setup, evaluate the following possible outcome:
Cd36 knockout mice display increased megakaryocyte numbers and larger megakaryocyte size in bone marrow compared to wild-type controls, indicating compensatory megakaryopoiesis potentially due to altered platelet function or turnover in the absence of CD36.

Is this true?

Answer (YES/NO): NO